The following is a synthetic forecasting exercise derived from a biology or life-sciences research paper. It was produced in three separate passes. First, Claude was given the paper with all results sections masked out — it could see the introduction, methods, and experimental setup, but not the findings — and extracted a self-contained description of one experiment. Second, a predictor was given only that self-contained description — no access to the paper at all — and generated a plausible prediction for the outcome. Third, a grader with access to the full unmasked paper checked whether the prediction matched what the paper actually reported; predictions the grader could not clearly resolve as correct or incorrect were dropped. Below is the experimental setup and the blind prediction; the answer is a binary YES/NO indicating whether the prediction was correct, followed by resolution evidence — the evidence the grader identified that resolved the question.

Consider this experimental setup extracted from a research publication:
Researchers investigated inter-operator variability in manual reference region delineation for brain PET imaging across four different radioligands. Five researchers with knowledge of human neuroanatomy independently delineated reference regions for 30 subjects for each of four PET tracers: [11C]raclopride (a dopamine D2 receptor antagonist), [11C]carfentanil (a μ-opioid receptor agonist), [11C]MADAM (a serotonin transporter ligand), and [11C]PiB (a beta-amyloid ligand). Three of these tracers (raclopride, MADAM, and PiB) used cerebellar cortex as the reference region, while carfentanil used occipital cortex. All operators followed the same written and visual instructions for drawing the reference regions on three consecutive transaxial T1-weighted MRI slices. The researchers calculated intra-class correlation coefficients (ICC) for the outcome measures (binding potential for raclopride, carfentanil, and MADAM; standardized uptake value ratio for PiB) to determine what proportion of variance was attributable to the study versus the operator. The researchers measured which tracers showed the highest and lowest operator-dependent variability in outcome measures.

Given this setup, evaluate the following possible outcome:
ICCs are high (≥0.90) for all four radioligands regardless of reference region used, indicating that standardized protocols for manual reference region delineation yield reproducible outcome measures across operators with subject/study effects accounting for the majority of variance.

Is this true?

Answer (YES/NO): NO